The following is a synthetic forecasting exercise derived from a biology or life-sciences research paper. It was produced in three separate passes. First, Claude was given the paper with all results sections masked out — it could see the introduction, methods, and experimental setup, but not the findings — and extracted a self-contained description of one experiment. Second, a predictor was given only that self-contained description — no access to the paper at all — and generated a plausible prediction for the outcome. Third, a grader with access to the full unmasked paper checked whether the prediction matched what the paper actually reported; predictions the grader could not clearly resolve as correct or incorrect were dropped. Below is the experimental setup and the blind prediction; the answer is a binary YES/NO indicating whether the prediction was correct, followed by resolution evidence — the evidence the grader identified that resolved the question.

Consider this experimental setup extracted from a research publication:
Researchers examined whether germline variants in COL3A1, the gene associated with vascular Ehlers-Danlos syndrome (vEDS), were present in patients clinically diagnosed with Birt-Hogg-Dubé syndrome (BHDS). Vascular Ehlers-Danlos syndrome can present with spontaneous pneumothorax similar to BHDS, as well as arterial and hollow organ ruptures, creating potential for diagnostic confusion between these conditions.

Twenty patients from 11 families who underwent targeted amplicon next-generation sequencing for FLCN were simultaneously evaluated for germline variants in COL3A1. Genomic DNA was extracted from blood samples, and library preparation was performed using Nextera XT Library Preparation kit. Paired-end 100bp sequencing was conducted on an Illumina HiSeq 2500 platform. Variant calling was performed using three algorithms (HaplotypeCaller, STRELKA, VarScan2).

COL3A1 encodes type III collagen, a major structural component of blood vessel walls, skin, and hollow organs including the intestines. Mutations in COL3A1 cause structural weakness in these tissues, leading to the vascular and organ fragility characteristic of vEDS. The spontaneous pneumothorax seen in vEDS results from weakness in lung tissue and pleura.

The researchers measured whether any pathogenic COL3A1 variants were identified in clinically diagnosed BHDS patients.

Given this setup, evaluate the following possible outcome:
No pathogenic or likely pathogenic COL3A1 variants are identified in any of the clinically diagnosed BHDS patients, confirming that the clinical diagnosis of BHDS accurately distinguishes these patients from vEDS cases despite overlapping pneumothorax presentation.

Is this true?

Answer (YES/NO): YES